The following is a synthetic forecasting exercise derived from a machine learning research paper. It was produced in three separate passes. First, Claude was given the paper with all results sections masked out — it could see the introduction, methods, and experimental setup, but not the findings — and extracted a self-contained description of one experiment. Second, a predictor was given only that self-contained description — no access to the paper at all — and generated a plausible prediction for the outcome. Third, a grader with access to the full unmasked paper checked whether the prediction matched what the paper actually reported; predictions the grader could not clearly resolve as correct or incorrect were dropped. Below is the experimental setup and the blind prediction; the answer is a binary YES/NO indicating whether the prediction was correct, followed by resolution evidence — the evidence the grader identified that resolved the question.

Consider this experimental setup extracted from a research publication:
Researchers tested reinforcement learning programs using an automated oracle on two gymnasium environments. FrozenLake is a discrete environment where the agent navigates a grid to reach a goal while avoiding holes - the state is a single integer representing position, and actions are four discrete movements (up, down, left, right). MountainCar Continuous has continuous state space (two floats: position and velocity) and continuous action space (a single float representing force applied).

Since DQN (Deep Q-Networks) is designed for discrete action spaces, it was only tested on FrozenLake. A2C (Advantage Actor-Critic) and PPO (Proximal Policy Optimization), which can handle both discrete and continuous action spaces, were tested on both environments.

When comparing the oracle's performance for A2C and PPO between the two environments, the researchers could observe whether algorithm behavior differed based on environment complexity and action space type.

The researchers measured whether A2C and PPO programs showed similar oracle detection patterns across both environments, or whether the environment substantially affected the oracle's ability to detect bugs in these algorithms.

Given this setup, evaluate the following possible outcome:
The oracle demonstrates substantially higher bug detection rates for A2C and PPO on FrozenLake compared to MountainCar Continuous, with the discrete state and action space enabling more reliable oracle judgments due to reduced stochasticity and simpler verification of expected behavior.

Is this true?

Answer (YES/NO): NO